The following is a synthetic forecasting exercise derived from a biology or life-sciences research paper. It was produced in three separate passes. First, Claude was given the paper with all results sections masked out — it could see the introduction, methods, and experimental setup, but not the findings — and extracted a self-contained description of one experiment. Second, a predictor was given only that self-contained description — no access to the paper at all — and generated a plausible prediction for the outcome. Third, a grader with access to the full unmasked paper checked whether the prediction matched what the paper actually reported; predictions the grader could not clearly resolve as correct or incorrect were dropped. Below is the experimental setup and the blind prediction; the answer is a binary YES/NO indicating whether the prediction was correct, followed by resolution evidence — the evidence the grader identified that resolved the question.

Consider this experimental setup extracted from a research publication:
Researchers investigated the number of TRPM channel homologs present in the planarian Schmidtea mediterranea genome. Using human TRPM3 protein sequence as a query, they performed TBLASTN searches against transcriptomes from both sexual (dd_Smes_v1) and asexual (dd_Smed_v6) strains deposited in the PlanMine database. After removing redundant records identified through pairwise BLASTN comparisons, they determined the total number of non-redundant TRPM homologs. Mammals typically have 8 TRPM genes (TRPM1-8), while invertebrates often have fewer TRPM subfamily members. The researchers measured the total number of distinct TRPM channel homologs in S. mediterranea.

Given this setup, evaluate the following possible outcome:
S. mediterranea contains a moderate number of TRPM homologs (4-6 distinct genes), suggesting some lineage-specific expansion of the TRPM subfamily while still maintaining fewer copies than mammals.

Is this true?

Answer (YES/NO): NO